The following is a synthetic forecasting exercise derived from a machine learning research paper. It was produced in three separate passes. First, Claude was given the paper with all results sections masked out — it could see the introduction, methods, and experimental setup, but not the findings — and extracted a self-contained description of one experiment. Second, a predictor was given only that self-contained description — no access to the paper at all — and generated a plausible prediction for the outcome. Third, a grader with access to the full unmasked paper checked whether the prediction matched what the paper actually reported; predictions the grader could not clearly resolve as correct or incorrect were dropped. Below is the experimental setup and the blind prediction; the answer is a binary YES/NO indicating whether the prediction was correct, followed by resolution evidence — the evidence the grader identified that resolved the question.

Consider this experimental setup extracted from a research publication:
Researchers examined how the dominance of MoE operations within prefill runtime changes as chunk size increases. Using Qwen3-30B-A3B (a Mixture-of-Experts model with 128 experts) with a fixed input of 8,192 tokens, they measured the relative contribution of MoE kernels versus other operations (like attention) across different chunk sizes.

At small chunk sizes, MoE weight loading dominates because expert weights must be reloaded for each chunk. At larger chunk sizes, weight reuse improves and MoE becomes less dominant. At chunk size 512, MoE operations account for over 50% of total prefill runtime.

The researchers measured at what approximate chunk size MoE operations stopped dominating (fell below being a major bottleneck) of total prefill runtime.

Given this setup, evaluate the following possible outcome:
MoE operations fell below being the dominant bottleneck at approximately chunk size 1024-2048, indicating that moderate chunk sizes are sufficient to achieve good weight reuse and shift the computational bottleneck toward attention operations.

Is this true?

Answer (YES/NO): NO